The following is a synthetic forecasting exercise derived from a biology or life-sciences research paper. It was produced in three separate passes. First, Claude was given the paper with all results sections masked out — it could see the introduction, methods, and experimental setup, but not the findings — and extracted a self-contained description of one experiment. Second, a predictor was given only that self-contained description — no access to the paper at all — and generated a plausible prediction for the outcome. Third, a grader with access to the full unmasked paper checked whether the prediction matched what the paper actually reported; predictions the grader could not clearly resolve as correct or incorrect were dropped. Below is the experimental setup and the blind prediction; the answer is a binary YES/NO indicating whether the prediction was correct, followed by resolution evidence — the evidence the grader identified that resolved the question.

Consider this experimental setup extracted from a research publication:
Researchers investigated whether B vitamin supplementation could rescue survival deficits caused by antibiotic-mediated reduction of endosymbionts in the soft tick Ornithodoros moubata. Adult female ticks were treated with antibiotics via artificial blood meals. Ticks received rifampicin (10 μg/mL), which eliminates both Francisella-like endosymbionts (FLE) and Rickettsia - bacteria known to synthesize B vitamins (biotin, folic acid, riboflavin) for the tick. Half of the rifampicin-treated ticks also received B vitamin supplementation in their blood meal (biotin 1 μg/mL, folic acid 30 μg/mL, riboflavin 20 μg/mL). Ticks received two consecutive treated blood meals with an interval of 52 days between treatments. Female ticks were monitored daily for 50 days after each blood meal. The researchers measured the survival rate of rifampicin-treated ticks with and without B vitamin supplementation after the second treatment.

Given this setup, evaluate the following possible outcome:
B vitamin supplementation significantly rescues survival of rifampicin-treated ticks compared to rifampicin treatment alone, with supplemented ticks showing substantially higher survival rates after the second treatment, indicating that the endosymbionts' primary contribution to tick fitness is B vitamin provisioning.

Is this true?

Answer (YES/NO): NO